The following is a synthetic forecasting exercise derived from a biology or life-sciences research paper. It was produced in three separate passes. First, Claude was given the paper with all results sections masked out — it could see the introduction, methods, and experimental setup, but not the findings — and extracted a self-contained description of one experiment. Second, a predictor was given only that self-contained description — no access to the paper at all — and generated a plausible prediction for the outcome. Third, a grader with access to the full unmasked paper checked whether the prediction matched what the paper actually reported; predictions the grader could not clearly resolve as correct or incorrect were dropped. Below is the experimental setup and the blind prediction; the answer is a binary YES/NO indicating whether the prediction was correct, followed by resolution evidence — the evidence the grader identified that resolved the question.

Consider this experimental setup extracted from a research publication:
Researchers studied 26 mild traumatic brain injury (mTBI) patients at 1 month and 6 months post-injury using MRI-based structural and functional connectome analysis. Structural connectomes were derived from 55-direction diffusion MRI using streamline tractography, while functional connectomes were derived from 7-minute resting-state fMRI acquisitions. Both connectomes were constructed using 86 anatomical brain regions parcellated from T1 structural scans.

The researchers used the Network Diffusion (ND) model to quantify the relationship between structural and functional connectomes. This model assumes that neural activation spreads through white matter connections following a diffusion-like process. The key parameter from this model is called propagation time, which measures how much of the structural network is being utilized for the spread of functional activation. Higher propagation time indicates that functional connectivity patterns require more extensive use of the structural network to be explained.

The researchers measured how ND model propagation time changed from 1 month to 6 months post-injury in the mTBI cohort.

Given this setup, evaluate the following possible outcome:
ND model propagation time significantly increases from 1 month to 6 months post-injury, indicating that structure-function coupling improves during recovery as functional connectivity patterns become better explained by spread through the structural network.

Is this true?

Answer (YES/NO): NO